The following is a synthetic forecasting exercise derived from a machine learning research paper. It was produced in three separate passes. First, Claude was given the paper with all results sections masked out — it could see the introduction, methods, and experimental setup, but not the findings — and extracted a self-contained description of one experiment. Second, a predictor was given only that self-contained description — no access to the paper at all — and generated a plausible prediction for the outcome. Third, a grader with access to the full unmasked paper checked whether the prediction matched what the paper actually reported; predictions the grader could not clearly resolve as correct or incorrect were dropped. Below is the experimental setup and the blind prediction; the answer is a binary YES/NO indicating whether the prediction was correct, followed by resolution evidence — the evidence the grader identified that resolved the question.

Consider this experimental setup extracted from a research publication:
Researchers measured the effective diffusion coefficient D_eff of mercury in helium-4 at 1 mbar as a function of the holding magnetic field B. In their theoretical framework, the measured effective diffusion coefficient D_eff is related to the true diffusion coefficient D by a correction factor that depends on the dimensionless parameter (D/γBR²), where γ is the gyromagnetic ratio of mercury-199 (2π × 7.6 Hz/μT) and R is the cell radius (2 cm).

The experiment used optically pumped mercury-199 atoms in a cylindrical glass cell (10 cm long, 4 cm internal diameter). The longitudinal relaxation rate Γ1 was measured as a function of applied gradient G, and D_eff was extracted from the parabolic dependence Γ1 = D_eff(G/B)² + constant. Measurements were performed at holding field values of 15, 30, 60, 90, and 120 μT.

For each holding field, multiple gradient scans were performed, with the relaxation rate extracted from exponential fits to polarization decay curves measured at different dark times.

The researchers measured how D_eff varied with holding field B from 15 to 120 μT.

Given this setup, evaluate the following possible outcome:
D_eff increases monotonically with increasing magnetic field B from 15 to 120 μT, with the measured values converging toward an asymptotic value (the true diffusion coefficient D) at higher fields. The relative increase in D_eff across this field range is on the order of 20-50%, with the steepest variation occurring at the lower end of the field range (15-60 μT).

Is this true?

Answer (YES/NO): YES